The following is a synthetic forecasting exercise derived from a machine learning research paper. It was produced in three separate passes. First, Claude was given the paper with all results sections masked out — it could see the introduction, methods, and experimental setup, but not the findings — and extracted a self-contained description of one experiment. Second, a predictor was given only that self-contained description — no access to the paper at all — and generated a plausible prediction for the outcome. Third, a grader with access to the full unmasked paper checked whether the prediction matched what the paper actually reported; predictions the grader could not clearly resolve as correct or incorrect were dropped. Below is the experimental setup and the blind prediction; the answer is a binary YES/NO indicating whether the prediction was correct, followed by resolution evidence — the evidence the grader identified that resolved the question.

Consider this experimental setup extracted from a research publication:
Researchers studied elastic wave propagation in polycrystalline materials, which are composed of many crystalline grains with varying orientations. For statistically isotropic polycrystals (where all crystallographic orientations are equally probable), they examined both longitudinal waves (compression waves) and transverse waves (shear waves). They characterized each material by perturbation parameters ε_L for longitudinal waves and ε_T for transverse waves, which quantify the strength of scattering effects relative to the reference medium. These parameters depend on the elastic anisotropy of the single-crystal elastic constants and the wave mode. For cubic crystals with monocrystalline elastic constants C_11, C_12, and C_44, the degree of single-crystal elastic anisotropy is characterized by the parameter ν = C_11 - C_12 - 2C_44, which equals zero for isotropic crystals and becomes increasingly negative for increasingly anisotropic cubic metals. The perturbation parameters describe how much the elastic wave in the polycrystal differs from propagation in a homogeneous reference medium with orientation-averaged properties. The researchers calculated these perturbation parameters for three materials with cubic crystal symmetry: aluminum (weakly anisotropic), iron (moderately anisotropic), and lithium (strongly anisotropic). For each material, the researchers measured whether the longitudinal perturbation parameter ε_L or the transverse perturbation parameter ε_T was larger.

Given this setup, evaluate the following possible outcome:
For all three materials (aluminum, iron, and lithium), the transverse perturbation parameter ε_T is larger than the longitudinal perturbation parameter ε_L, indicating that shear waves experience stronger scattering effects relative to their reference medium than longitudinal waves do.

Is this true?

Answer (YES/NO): YES